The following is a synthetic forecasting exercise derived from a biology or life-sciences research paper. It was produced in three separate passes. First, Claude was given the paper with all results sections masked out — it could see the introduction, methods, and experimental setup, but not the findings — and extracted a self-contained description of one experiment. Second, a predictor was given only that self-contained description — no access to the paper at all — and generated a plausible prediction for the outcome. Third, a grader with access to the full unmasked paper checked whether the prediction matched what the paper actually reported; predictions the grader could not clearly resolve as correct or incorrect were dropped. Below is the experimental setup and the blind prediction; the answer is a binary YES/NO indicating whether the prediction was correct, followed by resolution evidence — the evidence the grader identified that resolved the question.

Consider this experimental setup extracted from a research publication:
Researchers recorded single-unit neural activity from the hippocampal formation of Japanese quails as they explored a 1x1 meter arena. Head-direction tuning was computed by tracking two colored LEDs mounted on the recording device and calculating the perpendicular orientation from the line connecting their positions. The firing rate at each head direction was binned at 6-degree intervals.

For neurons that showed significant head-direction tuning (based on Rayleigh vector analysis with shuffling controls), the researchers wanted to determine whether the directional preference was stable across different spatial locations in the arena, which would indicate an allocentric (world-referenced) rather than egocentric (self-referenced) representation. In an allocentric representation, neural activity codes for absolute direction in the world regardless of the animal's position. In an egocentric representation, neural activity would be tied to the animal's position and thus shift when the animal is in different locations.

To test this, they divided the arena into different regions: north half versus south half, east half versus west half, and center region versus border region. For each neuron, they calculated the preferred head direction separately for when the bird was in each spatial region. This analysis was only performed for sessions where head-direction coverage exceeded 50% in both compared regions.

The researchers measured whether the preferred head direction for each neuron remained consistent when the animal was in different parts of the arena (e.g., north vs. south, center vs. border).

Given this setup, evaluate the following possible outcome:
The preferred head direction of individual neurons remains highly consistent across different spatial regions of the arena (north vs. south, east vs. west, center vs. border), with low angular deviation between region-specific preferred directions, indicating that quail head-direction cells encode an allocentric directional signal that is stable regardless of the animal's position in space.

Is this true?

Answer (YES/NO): YES